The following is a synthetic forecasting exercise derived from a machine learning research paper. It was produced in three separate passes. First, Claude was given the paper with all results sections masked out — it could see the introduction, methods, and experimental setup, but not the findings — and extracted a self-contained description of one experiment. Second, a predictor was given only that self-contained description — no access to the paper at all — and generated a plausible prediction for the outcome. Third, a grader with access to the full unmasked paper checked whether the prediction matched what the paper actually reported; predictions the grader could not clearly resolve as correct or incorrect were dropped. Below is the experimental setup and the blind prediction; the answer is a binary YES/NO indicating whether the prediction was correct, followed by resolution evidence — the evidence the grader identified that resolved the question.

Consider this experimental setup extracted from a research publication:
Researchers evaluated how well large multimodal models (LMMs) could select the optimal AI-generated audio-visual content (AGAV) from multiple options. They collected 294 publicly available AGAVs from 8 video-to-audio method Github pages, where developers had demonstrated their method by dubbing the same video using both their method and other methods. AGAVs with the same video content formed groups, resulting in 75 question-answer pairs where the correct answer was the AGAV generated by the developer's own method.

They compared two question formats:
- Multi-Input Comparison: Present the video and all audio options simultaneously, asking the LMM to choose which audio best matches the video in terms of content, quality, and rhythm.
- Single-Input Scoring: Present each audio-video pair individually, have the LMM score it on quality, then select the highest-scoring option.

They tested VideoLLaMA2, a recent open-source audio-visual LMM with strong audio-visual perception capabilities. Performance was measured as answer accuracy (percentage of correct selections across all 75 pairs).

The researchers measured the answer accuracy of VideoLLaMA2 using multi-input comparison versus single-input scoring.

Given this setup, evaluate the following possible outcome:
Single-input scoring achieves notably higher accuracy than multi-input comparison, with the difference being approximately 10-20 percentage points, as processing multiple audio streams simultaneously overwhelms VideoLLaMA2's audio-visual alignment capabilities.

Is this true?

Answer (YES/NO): YES